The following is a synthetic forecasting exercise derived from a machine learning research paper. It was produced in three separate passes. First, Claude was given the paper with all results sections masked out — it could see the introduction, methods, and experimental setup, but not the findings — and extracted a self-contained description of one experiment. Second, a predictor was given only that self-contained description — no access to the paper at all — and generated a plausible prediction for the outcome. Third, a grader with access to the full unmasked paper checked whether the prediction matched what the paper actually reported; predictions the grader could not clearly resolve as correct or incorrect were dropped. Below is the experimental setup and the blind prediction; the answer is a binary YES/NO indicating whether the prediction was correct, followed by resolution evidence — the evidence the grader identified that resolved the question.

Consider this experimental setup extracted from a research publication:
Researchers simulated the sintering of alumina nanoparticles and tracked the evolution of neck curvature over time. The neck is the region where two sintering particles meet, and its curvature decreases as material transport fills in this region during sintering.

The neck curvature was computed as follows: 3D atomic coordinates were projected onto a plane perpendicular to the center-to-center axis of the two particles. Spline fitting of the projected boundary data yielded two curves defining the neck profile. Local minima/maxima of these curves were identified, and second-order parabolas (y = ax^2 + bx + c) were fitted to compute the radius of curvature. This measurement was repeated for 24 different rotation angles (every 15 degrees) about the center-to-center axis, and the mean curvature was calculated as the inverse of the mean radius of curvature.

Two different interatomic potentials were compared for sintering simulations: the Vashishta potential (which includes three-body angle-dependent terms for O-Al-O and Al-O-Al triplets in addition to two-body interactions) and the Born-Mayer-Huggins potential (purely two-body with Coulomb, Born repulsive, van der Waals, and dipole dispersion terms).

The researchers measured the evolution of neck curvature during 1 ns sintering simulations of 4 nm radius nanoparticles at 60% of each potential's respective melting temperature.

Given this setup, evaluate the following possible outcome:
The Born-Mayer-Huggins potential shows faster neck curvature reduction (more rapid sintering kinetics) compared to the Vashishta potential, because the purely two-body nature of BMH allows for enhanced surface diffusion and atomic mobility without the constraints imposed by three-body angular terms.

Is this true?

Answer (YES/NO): NO